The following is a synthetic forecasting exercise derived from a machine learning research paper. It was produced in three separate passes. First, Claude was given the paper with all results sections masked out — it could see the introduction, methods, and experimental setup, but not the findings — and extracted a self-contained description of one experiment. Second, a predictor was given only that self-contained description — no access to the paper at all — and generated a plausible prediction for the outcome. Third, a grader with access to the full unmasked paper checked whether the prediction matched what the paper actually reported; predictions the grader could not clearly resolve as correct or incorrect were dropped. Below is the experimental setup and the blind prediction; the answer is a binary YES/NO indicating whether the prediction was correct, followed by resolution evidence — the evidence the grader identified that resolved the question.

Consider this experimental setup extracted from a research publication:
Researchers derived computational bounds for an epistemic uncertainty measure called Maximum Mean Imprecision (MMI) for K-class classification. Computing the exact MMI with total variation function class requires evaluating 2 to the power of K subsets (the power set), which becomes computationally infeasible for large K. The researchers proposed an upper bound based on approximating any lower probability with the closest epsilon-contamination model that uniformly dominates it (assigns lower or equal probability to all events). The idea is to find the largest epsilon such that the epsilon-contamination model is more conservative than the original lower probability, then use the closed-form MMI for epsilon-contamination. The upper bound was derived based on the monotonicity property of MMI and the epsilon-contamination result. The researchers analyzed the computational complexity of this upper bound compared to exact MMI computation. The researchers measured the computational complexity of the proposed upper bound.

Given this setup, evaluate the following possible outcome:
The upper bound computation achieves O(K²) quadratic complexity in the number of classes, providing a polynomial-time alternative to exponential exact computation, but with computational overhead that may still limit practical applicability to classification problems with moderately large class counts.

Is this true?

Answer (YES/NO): NO